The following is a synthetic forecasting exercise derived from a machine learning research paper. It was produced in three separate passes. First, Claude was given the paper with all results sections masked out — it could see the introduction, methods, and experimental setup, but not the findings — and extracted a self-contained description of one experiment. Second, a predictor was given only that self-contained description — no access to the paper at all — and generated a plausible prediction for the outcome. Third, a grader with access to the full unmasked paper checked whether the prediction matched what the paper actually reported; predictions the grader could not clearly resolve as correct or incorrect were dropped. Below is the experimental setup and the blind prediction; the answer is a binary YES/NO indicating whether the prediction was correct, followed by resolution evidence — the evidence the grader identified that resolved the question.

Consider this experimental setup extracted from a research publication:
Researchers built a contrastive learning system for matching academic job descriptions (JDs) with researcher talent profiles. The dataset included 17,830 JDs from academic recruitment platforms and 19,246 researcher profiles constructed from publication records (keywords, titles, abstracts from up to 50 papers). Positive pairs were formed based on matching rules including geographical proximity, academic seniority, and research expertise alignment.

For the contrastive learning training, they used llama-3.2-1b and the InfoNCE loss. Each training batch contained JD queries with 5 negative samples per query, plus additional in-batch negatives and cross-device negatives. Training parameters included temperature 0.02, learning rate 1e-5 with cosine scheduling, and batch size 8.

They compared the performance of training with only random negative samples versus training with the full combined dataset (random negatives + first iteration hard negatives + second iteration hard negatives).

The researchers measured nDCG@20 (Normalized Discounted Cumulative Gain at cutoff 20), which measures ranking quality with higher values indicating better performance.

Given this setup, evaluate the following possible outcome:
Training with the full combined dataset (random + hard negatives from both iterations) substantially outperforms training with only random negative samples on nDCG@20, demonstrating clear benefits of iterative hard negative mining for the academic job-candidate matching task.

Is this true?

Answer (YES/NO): YES